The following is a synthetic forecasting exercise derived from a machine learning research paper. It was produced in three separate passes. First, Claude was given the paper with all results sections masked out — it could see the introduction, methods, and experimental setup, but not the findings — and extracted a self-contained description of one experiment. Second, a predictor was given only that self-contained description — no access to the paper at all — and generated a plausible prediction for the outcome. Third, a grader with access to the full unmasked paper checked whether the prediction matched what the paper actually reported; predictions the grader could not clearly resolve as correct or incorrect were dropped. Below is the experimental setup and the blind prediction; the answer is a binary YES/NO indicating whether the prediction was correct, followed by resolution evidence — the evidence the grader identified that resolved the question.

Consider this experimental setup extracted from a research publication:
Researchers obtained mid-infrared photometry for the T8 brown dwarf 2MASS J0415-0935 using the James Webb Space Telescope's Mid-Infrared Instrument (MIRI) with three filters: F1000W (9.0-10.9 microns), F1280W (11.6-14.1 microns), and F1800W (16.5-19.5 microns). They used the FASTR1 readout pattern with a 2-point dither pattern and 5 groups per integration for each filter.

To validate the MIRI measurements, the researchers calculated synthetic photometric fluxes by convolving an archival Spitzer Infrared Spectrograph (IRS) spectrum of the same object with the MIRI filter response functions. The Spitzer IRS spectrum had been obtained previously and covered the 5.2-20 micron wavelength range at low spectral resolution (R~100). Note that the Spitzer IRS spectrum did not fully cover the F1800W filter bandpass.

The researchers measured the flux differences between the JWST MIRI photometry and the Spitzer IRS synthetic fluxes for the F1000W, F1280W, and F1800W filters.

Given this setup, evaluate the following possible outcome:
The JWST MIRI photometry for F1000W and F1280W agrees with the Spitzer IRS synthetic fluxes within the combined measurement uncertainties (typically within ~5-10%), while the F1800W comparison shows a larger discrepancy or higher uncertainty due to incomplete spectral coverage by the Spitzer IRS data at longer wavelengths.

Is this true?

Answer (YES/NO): YES